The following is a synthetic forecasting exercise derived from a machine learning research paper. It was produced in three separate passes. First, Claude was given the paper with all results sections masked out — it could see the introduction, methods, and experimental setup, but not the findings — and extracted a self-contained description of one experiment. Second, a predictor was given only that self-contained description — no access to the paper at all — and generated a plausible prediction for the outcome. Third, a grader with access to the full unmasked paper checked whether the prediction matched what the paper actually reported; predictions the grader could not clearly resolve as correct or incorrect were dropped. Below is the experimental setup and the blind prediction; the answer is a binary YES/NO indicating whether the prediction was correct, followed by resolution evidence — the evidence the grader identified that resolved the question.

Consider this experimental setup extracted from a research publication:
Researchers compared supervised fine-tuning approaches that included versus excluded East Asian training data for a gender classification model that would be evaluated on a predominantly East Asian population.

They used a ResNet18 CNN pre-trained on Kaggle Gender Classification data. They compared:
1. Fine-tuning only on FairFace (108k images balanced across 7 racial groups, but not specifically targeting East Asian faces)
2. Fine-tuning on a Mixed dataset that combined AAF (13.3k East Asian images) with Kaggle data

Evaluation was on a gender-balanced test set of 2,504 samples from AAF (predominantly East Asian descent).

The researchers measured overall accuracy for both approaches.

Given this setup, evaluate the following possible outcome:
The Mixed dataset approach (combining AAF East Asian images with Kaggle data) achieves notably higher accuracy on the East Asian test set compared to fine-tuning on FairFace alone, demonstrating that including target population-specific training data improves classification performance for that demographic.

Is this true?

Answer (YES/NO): YES